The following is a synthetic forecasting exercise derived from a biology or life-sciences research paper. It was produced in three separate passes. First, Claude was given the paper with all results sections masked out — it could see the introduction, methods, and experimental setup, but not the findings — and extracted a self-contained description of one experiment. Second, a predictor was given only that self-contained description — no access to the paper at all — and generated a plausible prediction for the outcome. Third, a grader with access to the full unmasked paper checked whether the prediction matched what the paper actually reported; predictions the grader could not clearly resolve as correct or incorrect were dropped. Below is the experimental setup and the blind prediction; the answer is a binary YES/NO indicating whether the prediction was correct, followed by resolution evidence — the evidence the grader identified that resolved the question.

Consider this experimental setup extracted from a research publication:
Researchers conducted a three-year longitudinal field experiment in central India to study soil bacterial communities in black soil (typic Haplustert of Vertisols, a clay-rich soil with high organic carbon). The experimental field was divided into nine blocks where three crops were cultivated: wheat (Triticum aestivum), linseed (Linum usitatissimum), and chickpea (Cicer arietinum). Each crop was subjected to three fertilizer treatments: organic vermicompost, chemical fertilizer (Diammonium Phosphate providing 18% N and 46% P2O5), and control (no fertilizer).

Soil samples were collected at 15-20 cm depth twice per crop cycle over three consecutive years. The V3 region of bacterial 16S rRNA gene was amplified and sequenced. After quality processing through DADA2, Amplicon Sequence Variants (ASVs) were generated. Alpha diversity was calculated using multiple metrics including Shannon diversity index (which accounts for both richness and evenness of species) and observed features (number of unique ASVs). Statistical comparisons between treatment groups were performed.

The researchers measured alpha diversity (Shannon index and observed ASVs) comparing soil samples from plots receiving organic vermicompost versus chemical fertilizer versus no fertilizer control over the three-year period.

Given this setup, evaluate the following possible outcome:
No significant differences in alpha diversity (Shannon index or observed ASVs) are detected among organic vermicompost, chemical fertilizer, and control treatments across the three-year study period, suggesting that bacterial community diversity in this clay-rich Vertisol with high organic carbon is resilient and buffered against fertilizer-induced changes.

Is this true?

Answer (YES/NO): YES